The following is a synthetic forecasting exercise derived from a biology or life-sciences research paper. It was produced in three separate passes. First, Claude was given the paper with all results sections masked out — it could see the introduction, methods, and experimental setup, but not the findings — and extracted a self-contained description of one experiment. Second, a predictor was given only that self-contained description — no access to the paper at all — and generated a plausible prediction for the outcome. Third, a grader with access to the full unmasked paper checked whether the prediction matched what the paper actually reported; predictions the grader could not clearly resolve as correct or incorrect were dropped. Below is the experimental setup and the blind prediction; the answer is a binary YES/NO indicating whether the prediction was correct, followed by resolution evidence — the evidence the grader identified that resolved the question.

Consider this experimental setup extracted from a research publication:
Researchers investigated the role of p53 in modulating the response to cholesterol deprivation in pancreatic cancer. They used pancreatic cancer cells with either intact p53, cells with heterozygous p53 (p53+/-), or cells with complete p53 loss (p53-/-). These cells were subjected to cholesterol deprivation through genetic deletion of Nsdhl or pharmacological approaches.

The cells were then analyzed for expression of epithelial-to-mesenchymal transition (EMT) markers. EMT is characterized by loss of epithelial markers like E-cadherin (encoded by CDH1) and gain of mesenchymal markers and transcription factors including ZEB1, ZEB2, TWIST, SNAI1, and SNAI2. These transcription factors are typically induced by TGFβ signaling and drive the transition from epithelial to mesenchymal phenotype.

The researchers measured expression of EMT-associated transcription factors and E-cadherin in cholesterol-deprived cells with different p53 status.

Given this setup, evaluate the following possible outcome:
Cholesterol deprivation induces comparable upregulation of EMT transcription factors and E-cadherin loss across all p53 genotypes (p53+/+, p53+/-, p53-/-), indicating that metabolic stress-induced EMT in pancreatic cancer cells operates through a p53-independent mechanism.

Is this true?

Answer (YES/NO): NO